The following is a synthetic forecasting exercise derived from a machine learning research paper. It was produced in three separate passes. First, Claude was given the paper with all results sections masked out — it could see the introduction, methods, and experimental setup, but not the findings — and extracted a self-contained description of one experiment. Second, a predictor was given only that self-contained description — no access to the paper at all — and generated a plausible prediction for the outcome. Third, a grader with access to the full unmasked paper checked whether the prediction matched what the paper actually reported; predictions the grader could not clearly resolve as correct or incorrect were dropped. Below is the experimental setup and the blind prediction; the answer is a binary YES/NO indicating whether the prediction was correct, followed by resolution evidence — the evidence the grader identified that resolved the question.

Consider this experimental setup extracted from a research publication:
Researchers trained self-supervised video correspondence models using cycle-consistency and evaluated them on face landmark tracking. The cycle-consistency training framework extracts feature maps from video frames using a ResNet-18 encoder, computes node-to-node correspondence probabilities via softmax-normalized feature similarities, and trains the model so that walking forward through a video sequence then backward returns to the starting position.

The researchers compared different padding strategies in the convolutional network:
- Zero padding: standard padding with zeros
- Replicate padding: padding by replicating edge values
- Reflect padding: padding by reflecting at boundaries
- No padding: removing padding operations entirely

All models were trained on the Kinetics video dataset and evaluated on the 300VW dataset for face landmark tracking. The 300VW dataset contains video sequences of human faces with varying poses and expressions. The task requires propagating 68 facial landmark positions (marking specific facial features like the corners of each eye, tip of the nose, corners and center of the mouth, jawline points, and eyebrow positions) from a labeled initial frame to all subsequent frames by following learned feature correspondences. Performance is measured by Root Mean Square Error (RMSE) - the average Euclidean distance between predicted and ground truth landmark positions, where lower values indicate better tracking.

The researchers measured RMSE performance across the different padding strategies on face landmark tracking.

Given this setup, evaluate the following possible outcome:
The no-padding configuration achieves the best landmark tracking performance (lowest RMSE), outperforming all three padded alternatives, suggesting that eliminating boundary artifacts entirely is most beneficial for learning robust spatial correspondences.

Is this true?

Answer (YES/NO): NO